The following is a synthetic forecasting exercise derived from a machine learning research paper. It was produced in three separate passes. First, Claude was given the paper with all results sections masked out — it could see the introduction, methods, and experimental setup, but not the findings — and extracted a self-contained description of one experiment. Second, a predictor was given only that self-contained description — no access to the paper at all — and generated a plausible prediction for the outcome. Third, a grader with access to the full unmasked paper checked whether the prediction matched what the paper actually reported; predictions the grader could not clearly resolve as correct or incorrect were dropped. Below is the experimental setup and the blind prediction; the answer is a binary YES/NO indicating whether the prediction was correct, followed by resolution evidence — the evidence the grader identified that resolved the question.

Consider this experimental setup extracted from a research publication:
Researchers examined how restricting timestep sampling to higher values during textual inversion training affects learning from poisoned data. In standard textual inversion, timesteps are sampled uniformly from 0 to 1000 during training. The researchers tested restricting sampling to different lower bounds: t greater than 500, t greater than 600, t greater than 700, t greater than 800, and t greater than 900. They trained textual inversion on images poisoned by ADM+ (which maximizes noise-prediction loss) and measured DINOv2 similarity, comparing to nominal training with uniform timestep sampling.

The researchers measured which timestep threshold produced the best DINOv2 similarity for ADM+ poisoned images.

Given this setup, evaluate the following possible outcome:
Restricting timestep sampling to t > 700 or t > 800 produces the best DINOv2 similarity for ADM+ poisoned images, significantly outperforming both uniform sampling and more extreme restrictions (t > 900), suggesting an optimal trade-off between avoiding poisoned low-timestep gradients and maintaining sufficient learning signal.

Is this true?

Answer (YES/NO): YES